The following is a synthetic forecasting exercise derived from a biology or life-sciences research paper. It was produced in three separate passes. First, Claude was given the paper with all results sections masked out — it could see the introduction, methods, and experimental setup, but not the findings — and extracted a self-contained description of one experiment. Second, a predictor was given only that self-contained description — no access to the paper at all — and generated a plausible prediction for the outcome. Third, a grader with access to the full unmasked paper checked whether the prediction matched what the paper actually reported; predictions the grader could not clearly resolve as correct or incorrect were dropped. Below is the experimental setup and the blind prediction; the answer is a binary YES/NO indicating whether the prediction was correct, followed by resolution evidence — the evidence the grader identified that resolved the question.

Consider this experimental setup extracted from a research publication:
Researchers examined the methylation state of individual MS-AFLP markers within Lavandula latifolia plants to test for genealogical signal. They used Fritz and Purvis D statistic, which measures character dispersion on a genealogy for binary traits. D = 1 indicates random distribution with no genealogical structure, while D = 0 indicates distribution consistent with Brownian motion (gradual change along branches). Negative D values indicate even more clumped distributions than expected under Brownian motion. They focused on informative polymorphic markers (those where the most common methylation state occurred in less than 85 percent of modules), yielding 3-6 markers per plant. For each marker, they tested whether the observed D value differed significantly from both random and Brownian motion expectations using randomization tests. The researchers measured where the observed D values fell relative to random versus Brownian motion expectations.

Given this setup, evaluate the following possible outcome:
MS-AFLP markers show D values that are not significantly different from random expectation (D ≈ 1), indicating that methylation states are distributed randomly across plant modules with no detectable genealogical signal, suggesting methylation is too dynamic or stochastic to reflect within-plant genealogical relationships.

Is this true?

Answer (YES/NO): NO